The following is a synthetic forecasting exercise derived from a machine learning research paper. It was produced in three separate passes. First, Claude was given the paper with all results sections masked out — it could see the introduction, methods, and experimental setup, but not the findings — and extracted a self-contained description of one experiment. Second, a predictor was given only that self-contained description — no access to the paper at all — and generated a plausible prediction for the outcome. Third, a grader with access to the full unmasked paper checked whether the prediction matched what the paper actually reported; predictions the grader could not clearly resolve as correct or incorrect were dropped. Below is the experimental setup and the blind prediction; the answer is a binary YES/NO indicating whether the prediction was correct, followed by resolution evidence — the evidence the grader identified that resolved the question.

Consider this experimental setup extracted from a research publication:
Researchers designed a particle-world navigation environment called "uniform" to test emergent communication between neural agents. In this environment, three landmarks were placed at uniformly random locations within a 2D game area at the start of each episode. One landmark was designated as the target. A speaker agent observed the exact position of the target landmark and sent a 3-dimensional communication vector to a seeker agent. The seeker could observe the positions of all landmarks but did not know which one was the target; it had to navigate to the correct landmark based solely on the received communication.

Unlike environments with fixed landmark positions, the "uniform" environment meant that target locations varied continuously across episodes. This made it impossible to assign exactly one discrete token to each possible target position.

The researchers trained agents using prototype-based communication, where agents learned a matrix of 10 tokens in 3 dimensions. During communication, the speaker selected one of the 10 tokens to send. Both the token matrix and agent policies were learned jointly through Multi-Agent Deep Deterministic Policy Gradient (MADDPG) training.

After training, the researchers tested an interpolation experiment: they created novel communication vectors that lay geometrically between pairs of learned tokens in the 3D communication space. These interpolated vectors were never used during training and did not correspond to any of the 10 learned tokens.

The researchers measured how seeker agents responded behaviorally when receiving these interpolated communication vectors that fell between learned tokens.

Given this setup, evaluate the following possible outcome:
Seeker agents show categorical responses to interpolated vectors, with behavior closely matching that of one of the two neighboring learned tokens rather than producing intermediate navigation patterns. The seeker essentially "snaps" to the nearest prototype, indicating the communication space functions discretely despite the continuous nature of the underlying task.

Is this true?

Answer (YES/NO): NO